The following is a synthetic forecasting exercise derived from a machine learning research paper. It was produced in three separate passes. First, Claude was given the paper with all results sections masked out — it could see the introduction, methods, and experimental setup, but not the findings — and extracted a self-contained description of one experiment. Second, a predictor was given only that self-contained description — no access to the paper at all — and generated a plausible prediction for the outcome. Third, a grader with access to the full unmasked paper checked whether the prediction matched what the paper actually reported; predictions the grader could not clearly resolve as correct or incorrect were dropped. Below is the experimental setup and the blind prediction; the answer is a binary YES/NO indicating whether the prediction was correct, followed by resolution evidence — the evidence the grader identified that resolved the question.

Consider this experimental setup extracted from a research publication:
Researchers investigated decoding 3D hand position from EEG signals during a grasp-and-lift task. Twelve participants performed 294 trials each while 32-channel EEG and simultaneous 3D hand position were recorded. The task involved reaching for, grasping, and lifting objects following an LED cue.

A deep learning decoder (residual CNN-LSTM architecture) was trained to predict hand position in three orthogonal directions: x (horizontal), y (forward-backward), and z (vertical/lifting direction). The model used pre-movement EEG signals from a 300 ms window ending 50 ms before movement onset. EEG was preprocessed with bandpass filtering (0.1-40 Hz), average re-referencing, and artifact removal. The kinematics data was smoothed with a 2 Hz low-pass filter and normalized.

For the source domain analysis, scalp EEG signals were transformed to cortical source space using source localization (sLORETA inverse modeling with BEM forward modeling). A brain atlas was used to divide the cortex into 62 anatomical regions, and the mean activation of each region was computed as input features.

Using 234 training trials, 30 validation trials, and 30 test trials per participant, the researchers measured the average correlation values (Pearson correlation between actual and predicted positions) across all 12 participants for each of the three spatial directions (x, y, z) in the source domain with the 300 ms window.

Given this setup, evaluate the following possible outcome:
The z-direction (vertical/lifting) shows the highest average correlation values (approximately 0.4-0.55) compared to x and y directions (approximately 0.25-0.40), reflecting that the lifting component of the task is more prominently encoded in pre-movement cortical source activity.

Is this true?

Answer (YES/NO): NO